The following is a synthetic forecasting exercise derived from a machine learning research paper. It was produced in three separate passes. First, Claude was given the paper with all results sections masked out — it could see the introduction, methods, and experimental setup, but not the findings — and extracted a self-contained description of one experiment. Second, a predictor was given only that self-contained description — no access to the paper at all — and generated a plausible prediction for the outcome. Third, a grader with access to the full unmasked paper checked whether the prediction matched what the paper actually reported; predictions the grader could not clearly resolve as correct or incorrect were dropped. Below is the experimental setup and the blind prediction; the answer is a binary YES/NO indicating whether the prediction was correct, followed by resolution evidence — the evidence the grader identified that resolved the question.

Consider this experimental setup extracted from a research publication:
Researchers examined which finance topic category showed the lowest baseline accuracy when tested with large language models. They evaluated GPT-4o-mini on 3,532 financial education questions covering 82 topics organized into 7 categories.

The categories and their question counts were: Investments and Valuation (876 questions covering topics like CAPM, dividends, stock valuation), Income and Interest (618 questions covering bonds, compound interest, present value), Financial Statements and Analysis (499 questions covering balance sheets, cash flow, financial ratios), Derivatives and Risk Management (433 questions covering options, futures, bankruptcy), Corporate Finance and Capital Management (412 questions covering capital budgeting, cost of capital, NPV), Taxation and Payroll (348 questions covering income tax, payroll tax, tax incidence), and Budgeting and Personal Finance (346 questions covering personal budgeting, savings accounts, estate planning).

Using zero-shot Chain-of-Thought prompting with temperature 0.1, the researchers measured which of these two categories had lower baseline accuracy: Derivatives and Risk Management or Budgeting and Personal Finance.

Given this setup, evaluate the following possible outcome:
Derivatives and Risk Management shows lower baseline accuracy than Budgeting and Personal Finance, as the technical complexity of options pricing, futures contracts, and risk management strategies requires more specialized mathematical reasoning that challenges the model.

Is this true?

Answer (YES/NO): NO